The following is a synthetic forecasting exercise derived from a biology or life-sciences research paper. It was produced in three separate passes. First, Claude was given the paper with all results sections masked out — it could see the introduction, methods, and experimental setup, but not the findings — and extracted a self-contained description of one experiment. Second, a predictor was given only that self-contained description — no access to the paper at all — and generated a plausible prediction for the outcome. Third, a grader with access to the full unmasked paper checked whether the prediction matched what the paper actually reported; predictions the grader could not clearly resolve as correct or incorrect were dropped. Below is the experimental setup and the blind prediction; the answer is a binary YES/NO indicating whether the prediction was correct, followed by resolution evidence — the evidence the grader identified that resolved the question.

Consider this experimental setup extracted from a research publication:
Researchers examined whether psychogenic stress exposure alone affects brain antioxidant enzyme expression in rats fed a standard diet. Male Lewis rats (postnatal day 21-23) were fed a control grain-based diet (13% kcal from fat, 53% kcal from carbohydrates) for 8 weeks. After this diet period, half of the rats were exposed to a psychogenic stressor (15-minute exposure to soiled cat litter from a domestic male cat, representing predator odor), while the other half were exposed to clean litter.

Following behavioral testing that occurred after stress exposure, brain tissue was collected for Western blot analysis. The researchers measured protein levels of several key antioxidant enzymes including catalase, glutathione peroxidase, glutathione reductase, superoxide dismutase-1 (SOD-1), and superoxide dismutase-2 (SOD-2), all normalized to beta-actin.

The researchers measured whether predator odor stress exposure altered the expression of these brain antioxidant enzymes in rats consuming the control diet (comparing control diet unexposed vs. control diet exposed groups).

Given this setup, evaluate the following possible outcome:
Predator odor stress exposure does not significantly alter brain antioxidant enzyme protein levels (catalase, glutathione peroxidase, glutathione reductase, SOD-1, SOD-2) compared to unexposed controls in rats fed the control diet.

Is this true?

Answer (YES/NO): YES